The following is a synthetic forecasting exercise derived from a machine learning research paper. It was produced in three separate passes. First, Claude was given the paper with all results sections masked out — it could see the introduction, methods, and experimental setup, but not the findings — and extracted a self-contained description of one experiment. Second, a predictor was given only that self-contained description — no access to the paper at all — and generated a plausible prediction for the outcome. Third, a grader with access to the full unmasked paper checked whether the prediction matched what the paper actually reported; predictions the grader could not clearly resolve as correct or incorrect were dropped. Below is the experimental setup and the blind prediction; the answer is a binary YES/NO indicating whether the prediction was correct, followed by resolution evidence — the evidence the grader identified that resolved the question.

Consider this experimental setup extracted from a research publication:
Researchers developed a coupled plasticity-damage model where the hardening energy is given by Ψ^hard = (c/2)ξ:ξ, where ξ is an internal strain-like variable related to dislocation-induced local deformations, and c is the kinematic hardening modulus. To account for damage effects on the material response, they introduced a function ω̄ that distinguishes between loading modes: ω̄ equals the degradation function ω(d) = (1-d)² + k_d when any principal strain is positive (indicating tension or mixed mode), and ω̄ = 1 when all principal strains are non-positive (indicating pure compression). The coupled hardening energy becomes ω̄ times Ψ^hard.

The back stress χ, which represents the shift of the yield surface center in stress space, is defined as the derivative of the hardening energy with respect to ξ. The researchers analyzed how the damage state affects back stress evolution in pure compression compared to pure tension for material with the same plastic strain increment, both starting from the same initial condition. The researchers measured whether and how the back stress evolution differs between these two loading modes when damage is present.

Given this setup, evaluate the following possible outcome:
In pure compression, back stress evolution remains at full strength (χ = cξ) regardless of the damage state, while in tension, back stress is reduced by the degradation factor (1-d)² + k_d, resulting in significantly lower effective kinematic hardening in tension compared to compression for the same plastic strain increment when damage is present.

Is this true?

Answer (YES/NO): YES